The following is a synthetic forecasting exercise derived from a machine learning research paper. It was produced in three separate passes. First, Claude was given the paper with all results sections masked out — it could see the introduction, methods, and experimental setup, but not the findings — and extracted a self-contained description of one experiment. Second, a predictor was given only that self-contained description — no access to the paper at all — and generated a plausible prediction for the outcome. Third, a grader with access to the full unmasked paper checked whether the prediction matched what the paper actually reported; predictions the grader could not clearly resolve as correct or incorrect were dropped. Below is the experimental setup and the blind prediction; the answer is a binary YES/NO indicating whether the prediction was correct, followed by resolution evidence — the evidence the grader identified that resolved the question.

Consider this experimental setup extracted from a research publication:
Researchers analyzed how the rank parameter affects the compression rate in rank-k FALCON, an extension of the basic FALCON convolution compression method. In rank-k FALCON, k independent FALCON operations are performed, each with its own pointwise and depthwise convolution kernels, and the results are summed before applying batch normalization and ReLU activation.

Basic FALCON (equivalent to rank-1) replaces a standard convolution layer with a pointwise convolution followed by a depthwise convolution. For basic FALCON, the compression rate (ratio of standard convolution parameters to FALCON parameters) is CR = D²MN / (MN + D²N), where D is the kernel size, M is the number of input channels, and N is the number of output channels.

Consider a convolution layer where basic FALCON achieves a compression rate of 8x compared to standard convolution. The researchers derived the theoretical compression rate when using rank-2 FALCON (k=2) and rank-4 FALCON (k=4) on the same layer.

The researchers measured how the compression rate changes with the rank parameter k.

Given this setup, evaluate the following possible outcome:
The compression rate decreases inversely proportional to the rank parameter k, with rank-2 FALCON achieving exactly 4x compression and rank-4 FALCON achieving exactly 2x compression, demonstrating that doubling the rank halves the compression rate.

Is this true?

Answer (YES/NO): YES